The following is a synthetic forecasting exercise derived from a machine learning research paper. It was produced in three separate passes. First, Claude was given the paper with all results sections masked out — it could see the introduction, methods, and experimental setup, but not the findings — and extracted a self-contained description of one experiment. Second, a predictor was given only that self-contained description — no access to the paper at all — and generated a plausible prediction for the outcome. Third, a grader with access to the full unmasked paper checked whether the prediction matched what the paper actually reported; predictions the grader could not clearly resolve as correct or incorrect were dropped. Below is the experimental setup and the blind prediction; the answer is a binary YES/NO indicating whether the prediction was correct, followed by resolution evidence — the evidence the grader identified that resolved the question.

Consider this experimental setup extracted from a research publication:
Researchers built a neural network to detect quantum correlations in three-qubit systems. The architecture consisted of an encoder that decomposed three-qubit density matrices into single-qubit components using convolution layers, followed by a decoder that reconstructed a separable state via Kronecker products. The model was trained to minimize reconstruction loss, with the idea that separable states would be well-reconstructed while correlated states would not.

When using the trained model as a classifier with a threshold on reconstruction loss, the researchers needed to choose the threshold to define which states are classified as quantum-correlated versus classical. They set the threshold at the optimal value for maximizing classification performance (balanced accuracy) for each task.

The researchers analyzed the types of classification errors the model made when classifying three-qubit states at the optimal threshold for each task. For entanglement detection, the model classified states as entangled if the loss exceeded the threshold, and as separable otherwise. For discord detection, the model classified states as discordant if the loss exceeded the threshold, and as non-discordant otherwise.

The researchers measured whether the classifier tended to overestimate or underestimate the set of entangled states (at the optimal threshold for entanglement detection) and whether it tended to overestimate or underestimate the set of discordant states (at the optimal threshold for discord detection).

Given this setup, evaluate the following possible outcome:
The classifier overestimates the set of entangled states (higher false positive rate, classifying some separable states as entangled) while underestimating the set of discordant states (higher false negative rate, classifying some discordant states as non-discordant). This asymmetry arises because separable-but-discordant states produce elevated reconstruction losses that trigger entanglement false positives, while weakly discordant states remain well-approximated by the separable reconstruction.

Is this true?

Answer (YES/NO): YES